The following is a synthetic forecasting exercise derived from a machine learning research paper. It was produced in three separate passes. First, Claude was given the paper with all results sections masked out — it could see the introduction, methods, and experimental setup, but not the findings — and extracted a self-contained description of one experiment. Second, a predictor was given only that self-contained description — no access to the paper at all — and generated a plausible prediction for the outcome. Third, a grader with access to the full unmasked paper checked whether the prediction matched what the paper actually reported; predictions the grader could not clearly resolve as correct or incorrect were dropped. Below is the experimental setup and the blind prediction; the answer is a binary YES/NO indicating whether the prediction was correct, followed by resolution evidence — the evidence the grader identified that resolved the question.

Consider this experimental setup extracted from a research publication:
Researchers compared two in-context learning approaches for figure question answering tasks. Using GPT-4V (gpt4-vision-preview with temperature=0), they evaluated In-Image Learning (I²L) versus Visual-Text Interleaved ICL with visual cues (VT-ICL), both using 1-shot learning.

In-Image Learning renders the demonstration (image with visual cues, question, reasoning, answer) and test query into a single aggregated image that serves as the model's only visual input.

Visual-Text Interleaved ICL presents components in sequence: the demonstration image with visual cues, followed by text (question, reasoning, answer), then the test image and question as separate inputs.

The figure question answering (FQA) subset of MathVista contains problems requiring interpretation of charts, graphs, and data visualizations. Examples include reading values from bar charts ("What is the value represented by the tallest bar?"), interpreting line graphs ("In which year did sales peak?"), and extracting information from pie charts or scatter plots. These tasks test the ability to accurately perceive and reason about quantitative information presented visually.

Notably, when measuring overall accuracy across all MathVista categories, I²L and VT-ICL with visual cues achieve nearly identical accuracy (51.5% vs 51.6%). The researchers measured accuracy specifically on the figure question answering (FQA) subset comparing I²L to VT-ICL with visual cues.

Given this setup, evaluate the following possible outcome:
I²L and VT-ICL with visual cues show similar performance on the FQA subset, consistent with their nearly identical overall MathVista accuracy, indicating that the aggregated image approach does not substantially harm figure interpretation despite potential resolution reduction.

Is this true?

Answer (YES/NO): YES